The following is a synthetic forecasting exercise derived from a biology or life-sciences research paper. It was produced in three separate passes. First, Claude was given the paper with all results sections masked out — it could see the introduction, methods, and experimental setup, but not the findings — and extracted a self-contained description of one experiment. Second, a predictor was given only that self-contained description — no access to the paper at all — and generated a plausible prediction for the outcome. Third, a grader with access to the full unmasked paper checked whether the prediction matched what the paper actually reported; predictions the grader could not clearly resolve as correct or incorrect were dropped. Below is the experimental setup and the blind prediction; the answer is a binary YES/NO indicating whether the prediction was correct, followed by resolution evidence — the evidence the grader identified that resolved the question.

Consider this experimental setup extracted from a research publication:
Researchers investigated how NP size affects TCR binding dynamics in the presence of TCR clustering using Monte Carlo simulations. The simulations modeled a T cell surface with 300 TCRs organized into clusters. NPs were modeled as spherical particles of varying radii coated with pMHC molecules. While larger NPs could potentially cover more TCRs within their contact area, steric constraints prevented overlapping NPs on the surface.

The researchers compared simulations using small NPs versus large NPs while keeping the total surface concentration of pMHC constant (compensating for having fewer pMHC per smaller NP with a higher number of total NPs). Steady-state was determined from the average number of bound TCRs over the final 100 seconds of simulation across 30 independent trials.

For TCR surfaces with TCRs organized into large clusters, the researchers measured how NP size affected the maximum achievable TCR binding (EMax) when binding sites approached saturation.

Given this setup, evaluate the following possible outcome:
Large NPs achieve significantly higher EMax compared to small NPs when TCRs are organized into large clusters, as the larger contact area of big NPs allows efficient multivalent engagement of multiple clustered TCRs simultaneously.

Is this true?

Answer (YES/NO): YES